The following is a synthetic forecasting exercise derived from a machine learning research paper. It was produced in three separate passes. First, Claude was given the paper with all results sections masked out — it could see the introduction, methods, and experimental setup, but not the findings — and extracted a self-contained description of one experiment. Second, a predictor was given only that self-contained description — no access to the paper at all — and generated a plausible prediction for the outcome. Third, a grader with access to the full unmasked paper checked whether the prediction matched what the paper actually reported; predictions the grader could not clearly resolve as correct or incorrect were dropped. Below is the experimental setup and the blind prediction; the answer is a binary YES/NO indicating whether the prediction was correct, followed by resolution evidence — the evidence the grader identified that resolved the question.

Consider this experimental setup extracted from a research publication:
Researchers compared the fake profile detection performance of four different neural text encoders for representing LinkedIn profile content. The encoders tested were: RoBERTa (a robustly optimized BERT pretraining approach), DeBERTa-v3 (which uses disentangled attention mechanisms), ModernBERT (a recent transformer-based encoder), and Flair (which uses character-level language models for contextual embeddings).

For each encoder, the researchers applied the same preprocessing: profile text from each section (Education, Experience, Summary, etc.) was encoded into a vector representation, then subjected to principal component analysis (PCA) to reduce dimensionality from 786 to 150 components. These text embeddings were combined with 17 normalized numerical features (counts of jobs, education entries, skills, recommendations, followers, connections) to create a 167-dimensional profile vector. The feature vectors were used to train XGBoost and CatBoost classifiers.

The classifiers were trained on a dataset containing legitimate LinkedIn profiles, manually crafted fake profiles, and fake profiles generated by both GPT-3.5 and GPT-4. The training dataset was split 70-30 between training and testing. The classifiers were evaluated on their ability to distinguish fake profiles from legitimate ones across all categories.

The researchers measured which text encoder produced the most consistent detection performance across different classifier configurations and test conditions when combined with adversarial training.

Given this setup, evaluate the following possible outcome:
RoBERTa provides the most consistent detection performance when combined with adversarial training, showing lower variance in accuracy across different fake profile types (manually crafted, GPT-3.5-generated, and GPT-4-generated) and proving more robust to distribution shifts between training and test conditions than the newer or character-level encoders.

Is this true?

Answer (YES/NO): NO